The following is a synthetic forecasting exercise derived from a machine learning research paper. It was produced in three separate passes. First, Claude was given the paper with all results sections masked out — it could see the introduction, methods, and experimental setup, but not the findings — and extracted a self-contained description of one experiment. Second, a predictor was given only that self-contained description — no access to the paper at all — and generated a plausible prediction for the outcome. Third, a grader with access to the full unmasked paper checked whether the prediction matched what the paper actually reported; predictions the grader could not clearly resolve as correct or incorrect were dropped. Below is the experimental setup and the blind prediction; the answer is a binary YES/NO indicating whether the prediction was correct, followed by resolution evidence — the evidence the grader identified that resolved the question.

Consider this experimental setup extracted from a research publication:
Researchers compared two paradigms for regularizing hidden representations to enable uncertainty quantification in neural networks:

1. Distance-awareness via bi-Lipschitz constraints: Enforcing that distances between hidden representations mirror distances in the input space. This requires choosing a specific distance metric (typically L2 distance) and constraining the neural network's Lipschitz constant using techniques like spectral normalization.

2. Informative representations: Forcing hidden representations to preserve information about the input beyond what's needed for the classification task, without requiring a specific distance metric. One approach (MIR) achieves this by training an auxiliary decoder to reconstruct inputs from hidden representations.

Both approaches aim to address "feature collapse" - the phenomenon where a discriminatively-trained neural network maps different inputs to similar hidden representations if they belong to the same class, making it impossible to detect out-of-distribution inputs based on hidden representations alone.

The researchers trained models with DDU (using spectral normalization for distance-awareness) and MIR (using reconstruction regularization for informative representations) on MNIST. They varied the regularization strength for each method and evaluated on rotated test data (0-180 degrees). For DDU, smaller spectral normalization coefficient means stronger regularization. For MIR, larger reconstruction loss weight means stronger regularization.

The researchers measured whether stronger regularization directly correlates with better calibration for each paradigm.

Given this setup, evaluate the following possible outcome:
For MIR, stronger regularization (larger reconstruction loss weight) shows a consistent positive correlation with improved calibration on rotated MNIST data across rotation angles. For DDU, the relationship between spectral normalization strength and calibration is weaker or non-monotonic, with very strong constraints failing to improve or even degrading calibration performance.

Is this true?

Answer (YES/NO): YES